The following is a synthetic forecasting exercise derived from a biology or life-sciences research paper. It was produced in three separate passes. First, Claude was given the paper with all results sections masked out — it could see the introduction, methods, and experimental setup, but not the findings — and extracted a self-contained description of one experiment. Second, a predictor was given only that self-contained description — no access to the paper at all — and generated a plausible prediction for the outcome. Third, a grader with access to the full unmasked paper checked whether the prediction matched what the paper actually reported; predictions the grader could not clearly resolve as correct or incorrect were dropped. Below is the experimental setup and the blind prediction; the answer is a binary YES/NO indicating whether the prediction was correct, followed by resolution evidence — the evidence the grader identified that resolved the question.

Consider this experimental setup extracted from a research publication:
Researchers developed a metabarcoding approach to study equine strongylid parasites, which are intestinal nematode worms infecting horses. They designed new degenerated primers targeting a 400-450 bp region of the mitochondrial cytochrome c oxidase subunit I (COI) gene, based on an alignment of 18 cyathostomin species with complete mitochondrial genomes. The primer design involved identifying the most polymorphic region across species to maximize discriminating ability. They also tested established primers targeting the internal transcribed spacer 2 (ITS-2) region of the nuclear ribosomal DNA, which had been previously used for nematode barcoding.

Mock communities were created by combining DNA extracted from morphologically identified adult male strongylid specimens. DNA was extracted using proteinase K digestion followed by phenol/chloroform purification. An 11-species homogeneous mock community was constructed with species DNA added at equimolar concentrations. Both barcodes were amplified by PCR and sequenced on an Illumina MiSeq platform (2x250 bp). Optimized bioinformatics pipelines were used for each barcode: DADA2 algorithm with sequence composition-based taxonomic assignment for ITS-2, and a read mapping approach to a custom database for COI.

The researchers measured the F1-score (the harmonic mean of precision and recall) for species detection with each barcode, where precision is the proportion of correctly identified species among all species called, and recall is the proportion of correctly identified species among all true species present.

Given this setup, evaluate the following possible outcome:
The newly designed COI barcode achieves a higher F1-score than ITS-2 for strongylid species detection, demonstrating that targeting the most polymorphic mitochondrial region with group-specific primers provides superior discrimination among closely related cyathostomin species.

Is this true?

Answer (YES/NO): NO